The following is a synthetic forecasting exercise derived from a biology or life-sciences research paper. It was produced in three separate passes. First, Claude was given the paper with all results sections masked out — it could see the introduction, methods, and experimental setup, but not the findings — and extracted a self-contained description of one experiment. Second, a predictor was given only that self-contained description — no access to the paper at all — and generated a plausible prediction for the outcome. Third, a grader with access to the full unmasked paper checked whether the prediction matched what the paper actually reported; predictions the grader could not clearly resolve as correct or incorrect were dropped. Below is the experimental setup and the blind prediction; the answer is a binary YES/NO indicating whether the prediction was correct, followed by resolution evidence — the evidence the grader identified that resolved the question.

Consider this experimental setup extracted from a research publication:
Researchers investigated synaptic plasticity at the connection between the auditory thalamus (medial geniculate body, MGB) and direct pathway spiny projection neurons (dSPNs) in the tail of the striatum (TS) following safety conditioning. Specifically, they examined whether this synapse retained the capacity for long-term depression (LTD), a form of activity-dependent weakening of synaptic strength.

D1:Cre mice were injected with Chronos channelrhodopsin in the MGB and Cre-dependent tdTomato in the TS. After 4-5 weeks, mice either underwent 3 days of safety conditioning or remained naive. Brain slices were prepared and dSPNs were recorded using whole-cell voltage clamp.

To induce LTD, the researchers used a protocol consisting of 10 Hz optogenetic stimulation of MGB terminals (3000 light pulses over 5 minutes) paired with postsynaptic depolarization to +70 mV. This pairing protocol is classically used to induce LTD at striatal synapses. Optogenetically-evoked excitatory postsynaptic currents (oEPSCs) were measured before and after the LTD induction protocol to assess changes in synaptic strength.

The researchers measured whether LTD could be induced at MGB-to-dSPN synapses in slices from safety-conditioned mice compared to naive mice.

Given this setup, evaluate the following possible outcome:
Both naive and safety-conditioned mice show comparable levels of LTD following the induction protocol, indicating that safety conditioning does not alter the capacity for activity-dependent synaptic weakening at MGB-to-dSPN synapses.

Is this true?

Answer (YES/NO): YES